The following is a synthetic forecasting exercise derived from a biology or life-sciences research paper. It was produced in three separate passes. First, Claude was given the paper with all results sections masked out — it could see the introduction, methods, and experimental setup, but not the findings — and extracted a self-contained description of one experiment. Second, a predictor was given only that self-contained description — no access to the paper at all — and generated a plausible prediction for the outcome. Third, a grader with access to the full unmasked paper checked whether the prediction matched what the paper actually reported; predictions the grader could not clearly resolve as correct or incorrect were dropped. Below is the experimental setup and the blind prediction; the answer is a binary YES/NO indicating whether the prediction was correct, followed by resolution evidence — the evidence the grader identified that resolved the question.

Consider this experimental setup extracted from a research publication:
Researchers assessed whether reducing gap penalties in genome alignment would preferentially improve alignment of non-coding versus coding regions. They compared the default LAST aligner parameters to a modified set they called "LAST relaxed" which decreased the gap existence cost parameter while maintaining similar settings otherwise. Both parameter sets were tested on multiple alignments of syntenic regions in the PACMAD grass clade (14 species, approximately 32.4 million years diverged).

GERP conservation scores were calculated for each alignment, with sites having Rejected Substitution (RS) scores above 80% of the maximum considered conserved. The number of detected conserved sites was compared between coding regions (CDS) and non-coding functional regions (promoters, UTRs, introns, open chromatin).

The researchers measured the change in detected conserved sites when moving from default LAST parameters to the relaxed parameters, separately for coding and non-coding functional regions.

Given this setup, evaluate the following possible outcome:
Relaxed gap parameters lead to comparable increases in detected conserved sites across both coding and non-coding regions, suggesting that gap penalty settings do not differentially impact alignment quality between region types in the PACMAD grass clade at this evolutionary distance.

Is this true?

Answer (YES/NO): NO